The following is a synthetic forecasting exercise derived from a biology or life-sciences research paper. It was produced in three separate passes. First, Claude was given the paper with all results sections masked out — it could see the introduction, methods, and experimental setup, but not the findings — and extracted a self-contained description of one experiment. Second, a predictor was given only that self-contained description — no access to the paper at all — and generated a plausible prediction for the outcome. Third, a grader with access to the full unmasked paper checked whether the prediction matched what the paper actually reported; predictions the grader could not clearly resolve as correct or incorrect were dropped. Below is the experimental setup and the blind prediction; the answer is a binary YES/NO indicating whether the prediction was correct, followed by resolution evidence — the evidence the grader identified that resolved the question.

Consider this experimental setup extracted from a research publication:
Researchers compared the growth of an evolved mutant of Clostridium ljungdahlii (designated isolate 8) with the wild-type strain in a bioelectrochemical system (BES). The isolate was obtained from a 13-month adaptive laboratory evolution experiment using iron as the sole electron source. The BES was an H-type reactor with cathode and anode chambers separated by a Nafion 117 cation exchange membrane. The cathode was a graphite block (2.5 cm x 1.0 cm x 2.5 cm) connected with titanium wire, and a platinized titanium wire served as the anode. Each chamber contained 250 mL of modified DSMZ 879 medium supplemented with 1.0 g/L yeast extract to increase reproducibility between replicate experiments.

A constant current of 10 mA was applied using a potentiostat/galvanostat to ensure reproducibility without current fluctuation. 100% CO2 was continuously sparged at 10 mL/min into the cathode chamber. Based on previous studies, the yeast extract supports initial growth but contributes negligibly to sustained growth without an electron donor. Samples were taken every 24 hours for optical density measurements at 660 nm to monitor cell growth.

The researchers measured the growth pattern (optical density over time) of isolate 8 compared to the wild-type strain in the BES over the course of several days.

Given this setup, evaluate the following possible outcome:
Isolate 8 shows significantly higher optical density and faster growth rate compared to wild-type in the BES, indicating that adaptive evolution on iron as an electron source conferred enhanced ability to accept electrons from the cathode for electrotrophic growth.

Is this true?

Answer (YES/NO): NO